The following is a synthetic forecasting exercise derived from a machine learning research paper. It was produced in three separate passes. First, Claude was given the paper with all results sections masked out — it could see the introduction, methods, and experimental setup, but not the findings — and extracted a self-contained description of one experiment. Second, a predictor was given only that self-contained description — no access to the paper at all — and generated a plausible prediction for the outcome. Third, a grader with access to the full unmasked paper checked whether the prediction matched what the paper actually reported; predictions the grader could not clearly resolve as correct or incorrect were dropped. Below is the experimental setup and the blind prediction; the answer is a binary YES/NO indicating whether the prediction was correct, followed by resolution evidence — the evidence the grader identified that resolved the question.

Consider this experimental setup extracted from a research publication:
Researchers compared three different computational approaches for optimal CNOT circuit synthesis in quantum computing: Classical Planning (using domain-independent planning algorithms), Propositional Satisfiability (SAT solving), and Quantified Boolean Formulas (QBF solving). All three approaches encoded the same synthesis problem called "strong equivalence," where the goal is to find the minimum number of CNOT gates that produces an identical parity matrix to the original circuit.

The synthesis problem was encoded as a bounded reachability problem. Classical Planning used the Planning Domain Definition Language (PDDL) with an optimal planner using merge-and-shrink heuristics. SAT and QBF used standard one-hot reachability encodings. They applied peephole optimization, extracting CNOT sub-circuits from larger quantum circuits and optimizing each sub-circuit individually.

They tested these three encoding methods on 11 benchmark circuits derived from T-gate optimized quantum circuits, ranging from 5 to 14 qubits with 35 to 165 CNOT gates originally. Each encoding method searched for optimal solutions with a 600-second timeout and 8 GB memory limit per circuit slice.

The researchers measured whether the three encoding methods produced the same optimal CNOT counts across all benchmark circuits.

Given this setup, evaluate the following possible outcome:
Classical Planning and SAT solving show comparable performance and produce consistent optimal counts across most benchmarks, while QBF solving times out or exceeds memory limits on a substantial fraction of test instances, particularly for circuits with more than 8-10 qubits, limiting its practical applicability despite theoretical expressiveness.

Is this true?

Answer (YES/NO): NO